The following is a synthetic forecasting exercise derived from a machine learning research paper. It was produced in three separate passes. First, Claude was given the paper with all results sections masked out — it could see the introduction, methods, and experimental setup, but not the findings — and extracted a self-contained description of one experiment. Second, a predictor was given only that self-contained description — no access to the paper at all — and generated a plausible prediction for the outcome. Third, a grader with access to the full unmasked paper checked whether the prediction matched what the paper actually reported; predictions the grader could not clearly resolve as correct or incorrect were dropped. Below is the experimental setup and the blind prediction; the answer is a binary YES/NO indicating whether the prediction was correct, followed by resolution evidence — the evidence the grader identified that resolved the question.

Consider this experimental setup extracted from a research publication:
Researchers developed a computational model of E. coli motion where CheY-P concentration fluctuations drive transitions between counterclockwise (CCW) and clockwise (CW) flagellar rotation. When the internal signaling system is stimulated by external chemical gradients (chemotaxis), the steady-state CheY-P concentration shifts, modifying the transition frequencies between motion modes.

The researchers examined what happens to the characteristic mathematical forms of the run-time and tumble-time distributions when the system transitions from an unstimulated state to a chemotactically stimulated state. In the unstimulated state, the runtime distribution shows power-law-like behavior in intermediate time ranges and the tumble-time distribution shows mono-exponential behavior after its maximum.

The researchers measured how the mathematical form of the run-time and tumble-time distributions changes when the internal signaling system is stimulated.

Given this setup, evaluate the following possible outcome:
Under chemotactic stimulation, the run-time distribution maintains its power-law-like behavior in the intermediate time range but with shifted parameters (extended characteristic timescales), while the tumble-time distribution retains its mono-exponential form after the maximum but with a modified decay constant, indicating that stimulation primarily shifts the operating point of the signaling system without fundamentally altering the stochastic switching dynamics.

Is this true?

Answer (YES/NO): NO